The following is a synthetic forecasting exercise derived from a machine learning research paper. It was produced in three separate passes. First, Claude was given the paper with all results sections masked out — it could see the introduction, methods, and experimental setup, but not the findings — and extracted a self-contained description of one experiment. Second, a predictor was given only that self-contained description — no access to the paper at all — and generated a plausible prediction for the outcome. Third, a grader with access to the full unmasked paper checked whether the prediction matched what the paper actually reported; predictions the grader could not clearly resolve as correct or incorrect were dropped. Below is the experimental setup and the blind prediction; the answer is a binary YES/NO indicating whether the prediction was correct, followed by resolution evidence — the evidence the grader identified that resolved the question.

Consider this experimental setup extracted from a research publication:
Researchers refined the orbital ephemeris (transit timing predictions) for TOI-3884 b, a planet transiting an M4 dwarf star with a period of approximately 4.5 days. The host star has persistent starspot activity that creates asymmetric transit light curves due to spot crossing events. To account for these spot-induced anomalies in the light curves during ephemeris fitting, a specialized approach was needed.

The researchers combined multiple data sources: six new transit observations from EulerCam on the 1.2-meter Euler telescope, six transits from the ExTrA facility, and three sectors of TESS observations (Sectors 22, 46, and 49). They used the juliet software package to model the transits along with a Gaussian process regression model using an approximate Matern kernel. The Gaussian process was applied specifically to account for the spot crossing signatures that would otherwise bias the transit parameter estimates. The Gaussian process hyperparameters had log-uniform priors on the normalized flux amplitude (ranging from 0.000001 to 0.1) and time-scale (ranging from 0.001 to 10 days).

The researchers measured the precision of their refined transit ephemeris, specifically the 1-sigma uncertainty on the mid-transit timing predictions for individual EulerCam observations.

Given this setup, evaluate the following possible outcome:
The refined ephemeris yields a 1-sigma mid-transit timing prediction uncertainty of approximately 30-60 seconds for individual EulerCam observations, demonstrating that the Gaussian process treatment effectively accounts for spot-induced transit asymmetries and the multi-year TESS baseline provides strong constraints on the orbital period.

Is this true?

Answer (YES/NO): NO